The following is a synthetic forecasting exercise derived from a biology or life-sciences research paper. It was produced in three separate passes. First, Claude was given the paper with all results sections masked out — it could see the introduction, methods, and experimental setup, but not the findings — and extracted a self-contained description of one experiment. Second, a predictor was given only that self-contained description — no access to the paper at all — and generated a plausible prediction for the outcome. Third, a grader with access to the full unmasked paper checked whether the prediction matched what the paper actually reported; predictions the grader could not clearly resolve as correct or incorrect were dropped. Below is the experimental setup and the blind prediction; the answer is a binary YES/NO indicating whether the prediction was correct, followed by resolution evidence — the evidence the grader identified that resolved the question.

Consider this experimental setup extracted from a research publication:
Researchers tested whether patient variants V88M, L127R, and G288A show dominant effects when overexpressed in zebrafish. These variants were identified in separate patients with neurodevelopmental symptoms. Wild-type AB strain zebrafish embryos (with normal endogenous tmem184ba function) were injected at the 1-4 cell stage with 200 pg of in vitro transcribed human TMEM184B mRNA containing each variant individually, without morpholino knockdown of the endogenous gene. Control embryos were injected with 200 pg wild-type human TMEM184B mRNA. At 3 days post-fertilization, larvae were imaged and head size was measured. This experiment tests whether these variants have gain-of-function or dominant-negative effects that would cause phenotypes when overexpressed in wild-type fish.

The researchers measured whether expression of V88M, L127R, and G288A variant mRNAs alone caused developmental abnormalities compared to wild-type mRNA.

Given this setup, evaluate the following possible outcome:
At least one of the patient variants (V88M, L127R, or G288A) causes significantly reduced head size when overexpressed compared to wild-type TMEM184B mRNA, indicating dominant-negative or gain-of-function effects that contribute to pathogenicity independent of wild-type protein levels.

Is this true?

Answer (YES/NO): NO